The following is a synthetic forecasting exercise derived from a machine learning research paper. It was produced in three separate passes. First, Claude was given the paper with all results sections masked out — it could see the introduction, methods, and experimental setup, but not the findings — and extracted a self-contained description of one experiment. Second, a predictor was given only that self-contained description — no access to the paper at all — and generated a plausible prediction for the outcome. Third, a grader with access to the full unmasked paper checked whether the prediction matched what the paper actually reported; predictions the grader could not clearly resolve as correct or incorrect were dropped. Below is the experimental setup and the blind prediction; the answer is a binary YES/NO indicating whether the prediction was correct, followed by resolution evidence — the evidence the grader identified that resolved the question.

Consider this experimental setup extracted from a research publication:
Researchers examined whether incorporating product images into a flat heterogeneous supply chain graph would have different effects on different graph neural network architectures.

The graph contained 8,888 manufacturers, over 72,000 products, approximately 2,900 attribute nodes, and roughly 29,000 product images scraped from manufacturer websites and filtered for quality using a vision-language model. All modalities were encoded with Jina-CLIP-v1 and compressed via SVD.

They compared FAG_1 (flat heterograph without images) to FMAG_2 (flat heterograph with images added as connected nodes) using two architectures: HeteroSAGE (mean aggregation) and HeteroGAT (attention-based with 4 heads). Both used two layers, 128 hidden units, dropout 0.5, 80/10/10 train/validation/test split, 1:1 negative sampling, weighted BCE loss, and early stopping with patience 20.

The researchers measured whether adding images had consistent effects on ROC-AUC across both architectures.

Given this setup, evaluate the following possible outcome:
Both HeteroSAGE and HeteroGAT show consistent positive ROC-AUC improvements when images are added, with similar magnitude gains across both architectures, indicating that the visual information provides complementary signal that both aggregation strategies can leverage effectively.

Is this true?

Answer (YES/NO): NO